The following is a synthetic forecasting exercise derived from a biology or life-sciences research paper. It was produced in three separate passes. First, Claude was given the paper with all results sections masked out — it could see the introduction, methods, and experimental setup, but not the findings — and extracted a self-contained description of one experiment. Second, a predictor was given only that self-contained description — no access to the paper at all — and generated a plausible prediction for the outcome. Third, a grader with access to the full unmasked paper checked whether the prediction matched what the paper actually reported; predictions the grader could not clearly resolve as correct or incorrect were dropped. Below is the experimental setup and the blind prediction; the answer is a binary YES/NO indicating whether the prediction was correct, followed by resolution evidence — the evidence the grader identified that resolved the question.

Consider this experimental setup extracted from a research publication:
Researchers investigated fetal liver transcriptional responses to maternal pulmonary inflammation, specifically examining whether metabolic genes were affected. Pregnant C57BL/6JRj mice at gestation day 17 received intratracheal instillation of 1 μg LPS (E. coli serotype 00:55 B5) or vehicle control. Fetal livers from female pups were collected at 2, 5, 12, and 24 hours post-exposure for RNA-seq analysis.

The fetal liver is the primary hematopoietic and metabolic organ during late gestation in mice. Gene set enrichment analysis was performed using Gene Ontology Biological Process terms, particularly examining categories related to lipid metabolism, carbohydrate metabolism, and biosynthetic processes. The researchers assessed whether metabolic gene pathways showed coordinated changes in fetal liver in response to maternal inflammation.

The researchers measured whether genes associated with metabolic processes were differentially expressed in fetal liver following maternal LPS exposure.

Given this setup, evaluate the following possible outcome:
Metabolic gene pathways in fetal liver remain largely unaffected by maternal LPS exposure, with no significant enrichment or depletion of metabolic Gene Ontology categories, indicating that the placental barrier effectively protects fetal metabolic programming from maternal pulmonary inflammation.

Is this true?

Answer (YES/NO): NO